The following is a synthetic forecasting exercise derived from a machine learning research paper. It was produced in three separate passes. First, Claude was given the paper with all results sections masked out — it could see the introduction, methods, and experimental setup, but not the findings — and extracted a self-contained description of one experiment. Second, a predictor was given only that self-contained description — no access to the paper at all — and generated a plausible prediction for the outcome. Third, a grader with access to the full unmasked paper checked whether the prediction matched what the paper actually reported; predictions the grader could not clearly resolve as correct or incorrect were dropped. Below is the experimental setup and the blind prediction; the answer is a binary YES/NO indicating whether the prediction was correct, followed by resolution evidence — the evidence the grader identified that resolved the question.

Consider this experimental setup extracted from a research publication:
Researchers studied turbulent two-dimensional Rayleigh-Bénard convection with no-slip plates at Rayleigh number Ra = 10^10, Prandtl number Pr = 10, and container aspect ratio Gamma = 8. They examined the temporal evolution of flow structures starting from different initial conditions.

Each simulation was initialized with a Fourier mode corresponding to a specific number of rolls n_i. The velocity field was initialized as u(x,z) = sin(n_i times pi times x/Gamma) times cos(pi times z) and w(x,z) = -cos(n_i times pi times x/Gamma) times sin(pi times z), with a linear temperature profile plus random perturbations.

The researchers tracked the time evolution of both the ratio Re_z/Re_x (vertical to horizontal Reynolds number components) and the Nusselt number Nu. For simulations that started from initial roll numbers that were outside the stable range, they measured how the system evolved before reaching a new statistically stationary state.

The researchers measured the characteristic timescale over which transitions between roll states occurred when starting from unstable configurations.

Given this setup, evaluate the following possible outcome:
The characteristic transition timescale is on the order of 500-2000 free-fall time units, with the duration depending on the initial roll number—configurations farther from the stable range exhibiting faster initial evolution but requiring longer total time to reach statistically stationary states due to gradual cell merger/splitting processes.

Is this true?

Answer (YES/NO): NO